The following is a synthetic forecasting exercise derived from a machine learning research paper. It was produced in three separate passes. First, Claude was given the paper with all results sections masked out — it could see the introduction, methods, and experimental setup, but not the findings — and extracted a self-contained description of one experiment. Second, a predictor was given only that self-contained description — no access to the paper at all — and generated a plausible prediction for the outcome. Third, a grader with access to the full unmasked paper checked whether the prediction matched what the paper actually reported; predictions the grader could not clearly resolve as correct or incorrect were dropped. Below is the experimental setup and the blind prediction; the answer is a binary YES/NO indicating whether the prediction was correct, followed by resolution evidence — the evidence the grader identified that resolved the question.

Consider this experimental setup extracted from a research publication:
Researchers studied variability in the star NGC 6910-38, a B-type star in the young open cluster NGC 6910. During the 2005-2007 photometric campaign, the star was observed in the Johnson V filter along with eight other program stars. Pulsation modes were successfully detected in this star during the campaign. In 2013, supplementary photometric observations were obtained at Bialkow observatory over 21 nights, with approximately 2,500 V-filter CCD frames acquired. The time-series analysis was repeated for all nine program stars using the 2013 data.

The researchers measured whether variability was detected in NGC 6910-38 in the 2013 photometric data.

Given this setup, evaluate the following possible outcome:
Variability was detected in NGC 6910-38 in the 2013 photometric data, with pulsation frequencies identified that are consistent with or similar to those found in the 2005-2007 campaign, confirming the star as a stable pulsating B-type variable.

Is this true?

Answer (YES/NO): NO